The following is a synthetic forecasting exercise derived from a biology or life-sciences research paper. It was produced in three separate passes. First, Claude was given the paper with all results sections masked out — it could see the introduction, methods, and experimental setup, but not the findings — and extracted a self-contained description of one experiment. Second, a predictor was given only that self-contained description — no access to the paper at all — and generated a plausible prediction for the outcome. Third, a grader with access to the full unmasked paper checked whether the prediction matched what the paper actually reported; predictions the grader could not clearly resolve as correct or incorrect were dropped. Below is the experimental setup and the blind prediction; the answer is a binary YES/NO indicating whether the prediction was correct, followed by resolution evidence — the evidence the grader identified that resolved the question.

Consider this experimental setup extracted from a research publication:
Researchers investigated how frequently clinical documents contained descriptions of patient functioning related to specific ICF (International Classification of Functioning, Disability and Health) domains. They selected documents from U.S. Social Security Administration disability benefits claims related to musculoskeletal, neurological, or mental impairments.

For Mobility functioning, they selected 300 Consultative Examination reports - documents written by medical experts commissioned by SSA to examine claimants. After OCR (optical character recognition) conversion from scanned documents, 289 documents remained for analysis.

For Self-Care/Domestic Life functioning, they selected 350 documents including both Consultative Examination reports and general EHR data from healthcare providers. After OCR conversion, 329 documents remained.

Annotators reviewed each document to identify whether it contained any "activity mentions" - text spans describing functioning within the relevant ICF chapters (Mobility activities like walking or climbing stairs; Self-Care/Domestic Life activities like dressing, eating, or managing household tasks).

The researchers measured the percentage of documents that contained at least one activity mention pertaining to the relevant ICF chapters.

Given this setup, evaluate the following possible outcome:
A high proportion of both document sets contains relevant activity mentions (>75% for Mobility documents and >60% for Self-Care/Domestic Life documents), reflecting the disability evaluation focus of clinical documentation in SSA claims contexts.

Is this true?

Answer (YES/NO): YES